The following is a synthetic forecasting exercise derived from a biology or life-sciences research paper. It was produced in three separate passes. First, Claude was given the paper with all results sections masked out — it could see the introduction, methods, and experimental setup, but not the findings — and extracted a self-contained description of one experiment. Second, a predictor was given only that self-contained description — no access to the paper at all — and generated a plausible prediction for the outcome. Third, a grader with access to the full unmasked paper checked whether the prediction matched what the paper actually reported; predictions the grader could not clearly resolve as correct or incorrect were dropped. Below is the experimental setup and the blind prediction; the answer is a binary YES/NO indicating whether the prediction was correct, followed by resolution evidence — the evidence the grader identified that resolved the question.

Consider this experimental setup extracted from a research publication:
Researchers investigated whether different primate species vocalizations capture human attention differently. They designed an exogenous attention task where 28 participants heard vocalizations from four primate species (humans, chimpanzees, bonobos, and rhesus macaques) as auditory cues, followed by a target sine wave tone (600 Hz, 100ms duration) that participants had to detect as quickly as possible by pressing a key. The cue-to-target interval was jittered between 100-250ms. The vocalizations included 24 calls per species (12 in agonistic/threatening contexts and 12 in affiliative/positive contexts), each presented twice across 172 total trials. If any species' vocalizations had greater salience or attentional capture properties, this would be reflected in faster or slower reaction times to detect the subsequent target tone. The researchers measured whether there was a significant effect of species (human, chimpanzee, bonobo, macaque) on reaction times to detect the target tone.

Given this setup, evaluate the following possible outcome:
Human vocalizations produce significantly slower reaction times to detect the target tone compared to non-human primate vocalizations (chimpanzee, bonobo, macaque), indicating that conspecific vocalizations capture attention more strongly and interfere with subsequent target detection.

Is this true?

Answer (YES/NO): NO